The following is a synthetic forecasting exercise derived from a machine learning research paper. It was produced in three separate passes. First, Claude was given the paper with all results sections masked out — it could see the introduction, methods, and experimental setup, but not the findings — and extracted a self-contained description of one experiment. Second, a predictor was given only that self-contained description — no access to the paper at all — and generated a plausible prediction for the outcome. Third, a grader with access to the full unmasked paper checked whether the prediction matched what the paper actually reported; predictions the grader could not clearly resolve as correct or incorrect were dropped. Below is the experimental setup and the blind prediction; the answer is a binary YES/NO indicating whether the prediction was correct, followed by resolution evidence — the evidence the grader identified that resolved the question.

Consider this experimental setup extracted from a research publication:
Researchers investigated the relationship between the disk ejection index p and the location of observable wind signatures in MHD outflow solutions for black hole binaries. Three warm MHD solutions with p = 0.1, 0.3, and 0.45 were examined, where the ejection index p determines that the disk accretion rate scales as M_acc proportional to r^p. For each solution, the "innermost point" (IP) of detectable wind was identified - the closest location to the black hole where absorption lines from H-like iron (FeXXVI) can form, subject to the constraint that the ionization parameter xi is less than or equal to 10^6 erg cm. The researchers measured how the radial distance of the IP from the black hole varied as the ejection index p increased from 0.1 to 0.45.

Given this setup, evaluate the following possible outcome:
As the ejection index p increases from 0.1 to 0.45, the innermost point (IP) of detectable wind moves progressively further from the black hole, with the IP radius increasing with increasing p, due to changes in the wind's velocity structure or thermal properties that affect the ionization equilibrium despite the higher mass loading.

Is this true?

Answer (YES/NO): NO